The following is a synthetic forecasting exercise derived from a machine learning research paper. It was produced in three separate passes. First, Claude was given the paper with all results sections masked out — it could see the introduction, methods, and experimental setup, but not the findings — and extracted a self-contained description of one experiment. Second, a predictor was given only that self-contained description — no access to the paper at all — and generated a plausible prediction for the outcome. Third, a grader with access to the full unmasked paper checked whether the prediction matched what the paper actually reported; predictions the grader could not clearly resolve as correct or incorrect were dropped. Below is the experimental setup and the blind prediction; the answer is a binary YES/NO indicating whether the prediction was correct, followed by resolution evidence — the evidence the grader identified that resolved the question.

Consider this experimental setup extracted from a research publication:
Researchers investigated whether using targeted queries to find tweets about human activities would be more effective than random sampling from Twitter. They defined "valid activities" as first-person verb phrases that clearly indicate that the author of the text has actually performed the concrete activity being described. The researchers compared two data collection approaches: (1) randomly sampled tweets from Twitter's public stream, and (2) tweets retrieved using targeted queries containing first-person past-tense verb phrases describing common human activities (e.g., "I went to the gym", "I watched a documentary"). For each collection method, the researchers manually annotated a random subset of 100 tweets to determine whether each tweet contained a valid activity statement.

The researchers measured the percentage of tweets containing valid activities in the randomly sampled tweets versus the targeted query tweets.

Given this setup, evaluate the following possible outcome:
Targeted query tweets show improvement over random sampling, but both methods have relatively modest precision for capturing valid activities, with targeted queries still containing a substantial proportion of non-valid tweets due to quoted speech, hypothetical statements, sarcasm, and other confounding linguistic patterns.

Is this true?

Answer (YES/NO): NO